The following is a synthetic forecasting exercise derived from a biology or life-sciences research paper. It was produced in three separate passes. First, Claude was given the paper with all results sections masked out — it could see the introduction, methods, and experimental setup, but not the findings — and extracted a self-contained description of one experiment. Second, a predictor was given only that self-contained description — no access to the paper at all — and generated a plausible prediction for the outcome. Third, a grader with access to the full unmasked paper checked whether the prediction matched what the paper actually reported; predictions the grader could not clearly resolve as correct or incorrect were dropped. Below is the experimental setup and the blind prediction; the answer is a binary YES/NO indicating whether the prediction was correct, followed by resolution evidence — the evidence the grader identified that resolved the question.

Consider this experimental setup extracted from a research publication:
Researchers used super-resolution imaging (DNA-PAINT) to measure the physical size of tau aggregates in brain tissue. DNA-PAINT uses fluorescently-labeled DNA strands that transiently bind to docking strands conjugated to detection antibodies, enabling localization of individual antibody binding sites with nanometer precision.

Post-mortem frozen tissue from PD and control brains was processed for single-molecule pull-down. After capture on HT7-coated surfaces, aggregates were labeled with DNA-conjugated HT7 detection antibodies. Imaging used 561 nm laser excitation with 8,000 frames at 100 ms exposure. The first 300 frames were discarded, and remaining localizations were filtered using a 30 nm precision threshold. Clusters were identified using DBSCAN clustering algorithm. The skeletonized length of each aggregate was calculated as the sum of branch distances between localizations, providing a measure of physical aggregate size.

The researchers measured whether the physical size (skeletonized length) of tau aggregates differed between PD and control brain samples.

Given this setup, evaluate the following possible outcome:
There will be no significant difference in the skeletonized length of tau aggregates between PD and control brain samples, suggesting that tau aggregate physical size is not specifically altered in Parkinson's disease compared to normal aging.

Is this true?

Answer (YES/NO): NO